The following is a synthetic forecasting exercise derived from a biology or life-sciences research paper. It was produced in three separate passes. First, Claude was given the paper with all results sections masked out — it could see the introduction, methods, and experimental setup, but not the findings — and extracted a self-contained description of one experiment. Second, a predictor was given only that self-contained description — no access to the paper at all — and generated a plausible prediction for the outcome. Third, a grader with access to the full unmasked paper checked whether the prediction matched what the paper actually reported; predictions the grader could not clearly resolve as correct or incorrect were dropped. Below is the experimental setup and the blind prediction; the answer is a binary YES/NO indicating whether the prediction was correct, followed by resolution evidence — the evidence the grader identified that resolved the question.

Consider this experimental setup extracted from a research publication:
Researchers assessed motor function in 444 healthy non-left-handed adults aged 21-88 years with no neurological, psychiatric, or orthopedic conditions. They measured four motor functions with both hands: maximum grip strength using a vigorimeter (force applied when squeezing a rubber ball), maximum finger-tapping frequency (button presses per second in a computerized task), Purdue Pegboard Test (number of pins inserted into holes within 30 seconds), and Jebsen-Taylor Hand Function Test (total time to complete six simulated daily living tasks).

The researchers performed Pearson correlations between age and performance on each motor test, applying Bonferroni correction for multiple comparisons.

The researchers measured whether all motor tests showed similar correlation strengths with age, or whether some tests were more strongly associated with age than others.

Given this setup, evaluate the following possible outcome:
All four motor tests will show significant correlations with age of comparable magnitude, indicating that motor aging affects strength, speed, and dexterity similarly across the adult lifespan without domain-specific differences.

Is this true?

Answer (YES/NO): NO